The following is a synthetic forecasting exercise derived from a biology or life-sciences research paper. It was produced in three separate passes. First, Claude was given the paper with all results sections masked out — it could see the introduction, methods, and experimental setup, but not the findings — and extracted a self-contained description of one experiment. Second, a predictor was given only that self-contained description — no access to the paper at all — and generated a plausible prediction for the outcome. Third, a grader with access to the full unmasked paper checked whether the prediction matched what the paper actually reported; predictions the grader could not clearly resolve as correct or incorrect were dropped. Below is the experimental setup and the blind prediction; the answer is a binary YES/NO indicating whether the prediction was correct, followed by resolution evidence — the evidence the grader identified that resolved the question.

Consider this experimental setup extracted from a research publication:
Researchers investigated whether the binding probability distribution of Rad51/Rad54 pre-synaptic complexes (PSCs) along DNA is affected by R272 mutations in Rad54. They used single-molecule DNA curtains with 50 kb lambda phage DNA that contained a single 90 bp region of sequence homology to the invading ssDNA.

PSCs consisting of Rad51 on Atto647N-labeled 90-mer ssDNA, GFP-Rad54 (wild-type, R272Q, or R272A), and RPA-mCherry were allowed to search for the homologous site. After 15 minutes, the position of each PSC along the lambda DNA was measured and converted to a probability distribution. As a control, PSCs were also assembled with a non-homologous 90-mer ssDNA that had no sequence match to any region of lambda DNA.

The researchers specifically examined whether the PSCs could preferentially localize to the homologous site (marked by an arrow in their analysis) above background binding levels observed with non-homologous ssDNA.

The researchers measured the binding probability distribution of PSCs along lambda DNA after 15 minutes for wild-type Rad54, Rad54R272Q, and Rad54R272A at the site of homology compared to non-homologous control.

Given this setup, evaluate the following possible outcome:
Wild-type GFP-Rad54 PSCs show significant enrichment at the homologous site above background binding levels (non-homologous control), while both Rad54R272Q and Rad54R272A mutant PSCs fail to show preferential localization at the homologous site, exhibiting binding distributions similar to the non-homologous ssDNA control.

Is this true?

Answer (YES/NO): NO